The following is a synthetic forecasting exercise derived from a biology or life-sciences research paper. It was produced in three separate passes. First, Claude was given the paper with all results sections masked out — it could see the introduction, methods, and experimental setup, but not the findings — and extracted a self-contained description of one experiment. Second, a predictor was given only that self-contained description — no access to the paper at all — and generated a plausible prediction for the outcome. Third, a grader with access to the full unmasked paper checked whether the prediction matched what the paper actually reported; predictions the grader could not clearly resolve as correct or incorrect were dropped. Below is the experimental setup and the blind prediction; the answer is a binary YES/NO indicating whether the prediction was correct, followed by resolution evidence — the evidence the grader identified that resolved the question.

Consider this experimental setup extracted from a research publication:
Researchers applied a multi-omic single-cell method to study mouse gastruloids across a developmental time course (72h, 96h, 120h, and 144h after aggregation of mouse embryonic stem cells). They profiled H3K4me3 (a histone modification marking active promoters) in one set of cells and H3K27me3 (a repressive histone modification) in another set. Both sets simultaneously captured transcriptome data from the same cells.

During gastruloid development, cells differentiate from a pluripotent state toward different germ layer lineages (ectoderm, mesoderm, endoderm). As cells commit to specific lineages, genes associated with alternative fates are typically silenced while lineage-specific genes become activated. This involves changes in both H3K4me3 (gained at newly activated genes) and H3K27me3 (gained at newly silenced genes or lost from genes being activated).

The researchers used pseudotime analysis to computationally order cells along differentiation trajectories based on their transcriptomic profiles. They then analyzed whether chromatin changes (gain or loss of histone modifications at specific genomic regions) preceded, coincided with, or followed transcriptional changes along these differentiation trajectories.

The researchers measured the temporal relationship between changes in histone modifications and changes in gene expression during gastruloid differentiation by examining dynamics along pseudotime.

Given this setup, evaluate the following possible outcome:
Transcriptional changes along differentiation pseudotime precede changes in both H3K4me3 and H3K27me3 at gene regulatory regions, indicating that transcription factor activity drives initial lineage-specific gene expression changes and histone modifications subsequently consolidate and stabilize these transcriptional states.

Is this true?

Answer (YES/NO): NO